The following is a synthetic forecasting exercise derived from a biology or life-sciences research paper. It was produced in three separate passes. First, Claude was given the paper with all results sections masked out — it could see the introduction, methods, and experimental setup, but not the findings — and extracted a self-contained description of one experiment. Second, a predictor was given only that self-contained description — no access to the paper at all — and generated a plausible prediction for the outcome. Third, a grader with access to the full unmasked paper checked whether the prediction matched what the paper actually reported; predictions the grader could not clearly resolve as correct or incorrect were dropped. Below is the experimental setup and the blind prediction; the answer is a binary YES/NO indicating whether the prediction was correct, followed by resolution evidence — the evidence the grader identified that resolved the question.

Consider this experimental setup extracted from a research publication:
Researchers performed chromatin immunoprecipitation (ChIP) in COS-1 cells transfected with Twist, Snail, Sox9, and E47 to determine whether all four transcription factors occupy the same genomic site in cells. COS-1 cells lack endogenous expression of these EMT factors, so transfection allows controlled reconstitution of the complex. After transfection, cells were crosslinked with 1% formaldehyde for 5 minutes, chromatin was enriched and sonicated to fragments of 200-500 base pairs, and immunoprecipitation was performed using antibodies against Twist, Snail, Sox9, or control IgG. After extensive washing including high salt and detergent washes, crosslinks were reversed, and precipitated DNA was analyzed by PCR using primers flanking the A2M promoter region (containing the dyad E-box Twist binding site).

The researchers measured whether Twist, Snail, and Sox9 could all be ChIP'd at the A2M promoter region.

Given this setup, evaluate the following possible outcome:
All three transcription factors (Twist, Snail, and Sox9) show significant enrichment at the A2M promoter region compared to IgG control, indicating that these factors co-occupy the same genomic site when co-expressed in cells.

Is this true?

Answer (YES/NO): YES